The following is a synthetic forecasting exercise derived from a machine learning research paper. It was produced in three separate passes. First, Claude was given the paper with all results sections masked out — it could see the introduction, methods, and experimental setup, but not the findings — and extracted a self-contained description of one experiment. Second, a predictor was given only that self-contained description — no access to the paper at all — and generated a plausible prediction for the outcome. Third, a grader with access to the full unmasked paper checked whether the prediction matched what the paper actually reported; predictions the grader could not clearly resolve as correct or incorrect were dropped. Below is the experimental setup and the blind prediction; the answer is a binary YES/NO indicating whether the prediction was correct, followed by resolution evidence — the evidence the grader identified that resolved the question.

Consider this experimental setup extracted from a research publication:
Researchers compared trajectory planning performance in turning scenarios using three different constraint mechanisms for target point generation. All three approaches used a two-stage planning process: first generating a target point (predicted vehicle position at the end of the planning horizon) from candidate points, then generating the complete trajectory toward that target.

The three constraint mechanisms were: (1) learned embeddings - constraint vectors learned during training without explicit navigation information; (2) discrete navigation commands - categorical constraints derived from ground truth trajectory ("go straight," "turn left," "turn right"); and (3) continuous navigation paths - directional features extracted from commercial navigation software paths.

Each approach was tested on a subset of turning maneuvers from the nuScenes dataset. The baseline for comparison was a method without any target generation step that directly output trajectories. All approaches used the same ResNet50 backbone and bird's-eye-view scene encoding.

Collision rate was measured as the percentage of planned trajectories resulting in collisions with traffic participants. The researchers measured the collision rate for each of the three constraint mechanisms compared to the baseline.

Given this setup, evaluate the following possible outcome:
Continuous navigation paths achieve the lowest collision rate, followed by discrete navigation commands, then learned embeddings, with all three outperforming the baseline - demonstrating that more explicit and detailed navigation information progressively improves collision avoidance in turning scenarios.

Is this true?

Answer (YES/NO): NO